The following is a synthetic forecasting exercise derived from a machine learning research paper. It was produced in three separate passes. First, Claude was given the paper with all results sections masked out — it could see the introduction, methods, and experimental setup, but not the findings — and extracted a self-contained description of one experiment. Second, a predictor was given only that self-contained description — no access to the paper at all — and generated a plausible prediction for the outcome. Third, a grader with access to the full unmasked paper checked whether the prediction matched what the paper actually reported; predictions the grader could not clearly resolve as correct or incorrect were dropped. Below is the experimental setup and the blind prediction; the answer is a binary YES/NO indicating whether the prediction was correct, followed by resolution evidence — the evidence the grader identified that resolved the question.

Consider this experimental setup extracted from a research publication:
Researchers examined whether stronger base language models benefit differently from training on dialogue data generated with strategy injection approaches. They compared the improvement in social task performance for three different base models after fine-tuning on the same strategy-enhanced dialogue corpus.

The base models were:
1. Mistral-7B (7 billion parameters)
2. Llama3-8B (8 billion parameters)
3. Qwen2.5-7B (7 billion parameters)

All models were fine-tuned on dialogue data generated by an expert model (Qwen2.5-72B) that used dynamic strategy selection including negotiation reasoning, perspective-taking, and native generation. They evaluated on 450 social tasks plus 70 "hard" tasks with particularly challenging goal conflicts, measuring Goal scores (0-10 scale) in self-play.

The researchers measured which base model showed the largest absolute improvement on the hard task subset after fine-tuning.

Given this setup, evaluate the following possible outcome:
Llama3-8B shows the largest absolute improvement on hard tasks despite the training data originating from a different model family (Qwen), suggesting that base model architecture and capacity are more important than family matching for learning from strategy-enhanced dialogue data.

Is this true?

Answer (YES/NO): NO